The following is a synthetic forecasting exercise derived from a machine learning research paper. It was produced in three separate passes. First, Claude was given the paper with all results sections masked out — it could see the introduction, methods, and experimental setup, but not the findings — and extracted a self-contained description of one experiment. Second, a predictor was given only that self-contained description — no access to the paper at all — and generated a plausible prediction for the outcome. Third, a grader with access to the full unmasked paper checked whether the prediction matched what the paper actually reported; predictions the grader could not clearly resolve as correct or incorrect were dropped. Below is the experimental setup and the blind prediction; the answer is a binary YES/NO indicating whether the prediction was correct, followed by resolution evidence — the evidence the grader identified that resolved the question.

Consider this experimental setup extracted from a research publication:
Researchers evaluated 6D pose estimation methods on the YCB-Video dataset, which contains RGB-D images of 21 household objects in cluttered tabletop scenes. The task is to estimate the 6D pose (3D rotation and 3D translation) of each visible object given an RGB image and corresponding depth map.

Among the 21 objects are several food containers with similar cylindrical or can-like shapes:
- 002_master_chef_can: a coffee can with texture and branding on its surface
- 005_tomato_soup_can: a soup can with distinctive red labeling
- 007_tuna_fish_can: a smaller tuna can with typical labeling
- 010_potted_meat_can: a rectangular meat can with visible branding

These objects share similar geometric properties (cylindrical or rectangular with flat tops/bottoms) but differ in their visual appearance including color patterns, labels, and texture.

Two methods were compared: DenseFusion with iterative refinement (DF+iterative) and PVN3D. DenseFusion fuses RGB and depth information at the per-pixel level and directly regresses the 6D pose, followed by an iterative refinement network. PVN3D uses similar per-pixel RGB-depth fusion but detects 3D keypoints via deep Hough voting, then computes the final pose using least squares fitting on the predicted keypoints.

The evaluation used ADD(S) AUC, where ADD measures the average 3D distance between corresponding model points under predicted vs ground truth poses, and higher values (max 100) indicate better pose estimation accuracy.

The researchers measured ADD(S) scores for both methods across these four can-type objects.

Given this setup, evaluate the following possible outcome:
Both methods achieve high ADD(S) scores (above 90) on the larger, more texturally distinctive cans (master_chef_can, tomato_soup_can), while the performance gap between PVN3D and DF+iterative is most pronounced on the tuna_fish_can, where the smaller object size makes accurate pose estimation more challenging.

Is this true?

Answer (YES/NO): NO